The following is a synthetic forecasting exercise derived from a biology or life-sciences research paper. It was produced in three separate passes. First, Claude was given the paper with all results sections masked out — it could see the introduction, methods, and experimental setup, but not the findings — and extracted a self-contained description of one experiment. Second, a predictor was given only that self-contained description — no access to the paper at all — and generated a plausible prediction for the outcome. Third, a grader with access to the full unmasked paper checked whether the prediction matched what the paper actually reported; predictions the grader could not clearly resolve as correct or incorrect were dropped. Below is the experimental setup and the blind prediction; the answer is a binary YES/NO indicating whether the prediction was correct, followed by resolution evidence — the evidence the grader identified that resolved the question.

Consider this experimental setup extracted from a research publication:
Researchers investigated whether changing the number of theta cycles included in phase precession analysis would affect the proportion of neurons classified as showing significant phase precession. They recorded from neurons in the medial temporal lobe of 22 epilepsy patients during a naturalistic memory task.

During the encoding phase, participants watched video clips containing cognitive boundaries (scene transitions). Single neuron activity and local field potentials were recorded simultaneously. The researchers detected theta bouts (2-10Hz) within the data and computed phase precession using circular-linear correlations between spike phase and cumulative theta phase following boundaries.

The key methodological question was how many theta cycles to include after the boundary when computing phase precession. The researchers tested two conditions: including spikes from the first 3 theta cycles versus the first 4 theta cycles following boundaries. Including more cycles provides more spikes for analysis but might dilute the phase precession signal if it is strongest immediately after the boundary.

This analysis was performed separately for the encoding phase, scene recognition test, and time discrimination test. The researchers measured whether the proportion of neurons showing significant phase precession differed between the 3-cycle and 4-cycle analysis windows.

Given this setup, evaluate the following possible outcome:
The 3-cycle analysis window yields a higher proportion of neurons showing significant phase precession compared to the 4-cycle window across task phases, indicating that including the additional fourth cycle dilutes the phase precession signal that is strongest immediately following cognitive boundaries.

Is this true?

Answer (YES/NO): NO